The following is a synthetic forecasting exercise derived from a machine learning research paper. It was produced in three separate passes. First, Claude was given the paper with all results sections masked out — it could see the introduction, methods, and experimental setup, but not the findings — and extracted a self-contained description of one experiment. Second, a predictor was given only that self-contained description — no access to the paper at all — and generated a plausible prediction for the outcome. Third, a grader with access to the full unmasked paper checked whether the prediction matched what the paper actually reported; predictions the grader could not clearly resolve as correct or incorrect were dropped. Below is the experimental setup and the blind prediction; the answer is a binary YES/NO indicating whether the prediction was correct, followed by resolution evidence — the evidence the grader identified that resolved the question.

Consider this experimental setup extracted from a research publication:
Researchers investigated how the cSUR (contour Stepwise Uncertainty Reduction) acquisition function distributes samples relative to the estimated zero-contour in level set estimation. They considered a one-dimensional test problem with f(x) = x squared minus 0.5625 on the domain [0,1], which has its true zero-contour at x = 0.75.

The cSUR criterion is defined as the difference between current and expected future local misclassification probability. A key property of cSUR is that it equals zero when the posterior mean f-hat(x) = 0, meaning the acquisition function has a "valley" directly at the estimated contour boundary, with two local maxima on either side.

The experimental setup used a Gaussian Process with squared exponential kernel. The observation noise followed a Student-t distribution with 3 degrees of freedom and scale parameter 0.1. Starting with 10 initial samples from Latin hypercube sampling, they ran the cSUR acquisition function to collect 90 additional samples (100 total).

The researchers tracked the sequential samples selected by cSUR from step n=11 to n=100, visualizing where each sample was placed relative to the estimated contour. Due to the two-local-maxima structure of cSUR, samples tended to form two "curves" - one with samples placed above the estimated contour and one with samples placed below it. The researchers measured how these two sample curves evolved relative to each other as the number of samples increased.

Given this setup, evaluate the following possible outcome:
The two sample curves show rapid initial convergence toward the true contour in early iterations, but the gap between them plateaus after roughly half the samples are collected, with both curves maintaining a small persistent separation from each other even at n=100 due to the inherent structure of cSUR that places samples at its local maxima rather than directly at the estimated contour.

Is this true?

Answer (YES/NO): NO